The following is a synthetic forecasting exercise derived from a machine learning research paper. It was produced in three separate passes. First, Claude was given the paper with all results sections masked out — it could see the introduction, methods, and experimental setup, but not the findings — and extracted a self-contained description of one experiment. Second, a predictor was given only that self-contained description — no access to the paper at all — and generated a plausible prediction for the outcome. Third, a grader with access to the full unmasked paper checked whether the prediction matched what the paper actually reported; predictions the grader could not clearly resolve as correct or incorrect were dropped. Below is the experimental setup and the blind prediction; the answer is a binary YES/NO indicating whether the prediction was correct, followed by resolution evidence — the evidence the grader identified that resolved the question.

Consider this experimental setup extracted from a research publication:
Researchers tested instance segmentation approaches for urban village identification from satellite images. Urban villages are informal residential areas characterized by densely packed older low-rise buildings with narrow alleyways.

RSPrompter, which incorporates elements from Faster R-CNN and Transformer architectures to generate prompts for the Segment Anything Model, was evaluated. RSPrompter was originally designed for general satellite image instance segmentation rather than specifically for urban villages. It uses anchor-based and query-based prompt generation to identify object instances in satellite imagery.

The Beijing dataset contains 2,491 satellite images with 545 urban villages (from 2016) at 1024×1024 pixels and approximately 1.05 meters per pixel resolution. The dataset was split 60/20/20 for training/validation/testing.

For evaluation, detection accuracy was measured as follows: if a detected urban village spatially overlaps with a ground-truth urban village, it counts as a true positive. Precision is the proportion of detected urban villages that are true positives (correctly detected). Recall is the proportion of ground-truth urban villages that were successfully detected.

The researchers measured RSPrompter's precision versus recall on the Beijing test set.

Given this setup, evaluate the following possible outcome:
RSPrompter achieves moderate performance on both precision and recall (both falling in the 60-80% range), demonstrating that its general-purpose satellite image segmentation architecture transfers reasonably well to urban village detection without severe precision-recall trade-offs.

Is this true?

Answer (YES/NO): NO